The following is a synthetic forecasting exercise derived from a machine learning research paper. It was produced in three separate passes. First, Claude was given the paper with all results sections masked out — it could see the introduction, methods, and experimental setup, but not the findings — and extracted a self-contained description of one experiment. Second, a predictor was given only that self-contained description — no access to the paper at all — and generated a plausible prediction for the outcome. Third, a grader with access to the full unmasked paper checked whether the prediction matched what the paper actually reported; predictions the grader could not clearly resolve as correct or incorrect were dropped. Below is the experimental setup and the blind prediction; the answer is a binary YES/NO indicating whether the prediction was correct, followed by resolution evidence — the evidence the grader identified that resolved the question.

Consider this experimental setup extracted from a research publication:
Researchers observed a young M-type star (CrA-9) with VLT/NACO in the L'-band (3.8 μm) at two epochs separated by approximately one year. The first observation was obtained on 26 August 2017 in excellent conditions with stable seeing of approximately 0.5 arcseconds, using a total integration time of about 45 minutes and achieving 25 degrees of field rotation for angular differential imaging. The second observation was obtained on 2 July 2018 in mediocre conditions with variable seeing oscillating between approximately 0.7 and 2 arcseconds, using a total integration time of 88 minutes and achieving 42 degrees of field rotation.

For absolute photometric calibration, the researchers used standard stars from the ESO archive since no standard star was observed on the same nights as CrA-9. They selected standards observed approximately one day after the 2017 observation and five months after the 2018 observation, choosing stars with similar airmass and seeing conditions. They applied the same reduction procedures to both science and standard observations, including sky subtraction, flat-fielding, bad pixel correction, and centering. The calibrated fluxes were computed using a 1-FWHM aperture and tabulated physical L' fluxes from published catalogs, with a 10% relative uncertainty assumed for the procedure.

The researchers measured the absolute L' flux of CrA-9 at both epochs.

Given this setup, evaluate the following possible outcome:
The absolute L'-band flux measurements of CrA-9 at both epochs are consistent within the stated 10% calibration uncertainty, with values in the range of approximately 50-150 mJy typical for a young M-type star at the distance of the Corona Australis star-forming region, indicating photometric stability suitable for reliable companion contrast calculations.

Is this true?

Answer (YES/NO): NO